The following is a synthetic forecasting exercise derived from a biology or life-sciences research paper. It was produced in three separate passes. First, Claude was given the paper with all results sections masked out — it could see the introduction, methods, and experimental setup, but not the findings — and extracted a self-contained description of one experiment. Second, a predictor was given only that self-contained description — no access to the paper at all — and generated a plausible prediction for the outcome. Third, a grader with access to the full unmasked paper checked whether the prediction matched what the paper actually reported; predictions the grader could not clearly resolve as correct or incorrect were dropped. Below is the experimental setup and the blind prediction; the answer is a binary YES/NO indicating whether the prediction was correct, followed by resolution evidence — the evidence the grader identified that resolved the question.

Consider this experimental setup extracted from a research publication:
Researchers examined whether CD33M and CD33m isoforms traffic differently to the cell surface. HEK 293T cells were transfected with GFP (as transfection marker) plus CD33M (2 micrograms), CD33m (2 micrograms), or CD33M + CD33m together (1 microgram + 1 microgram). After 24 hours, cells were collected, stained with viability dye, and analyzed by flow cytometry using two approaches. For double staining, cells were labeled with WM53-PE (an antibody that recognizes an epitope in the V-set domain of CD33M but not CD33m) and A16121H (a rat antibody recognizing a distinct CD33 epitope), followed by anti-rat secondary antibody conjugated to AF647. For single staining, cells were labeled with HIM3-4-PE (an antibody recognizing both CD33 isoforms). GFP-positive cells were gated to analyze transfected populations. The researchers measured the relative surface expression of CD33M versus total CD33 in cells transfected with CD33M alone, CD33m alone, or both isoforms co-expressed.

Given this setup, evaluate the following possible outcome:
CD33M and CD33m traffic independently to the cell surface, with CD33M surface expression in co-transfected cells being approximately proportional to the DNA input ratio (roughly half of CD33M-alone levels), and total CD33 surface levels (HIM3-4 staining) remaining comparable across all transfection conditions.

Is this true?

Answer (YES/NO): NO